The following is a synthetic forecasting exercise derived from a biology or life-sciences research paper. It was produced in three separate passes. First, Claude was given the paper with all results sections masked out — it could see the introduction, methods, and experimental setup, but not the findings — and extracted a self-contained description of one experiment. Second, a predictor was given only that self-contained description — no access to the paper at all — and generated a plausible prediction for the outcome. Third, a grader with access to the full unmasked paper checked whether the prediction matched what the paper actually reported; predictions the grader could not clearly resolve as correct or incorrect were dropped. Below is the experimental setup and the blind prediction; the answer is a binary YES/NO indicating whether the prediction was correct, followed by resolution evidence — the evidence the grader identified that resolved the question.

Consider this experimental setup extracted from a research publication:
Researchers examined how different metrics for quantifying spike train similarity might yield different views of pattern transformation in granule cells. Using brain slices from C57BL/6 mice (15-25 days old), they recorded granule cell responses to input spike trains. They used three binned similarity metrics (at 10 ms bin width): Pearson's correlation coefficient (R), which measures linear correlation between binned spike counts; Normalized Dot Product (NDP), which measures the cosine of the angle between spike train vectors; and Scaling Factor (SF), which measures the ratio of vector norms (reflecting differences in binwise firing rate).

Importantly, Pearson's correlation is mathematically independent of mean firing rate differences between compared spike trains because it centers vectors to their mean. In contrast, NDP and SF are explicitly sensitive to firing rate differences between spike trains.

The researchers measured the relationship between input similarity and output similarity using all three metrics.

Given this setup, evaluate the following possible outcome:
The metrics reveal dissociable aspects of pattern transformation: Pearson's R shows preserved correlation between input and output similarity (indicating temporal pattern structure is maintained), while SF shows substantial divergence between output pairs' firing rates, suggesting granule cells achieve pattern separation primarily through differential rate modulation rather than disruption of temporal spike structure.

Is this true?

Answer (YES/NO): NO